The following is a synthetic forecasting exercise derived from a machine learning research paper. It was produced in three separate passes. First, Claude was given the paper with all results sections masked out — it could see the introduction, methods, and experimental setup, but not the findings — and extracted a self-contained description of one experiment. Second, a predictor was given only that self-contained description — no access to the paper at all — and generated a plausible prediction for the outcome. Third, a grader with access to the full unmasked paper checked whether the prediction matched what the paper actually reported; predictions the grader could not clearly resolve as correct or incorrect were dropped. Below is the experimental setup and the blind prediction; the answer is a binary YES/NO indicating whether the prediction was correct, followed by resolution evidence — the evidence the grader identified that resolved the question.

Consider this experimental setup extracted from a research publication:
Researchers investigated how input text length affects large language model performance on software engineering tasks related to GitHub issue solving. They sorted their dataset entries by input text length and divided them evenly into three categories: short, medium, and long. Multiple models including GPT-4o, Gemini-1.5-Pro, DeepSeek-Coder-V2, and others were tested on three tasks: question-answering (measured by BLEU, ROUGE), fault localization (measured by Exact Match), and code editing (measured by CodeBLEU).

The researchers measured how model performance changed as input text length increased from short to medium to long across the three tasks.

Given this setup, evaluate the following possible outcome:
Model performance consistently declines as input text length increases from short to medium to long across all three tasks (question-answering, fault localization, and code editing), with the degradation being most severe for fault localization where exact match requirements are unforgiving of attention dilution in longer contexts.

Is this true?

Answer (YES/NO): NO